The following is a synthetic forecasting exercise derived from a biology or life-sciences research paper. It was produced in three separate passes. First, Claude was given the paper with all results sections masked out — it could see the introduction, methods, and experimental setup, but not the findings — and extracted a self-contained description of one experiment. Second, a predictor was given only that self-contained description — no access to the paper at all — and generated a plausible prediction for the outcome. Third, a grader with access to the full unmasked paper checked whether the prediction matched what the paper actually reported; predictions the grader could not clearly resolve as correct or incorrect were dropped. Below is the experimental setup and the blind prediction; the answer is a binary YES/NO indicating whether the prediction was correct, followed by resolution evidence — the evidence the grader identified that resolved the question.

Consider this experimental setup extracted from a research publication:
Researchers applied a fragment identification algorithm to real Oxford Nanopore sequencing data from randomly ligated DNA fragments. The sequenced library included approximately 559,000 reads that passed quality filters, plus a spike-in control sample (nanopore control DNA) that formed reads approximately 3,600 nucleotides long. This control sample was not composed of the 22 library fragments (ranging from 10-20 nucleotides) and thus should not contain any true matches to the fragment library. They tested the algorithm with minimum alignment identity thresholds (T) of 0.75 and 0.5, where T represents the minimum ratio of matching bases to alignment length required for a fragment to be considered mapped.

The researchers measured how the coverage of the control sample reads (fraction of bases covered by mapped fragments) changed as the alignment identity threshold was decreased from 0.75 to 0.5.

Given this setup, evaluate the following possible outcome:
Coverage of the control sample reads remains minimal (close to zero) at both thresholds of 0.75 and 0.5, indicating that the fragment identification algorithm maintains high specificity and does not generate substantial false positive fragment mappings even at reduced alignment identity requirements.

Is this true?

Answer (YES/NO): NO